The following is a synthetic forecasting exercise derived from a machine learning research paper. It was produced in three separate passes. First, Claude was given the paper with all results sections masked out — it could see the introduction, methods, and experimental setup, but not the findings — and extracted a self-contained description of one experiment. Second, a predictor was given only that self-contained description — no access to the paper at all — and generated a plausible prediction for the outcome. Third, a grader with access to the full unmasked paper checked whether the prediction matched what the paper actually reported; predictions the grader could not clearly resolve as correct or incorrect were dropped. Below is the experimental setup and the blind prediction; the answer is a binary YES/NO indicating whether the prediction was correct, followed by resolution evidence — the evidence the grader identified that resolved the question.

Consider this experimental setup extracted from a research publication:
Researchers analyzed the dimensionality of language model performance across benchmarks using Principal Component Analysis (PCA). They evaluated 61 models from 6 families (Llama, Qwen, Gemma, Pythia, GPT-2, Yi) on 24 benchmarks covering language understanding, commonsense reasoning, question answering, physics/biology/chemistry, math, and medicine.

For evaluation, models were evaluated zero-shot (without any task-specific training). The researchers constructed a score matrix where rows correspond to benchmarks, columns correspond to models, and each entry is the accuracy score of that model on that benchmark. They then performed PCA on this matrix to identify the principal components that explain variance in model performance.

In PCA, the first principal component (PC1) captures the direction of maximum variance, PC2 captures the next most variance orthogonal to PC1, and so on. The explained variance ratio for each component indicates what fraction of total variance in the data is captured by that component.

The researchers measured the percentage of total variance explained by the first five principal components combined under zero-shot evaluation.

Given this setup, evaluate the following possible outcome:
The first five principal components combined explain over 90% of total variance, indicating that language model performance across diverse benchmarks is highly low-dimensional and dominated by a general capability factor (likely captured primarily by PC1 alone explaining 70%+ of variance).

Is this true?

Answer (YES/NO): NO